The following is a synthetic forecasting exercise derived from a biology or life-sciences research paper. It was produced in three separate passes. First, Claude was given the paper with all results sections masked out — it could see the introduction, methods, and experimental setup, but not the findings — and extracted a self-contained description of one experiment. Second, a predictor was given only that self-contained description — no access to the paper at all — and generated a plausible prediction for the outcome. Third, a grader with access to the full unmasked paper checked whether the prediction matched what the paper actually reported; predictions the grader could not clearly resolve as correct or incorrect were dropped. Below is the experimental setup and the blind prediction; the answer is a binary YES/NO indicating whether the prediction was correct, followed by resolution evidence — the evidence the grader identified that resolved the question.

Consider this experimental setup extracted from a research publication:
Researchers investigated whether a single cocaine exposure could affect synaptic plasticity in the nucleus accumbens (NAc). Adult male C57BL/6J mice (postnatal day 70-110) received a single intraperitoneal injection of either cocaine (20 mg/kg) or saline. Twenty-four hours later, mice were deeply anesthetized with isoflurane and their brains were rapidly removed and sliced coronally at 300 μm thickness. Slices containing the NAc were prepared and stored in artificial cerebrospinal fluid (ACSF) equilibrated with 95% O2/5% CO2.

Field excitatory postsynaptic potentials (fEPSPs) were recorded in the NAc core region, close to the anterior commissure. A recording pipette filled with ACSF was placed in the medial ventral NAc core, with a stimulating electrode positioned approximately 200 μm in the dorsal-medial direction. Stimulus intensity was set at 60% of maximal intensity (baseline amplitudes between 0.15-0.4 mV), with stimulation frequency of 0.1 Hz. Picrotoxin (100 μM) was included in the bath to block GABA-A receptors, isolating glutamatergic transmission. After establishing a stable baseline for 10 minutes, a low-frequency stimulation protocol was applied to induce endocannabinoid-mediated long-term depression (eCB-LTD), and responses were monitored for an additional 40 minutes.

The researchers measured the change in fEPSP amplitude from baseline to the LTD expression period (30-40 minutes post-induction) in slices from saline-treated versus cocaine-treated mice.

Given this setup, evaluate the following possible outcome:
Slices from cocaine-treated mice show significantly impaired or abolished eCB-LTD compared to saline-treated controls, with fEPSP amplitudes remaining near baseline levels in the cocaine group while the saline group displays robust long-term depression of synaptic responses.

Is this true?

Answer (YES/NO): YES